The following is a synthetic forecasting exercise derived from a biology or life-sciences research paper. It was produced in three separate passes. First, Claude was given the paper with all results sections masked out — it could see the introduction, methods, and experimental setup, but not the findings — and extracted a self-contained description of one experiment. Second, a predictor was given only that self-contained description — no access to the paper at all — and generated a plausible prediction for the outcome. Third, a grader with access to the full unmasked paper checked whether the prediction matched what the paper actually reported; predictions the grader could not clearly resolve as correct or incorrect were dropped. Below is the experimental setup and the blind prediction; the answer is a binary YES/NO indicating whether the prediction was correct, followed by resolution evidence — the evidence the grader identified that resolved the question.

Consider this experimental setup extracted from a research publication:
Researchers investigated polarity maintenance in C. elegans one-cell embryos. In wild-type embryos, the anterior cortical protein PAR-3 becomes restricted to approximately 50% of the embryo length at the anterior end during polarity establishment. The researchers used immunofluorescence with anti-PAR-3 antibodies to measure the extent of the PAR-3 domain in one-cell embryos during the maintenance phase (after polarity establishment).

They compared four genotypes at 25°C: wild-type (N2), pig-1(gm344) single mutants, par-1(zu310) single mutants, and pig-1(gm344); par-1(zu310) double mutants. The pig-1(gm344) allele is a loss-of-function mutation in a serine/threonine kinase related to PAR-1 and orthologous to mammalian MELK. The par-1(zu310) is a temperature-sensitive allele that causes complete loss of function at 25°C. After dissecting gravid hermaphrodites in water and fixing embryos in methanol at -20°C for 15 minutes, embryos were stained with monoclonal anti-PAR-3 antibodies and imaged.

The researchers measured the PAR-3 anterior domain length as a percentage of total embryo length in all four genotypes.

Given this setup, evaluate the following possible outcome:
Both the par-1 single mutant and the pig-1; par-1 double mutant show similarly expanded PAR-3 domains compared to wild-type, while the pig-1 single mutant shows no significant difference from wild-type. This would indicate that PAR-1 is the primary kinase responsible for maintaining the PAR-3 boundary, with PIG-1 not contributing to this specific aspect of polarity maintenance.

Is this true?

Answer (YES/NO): NO